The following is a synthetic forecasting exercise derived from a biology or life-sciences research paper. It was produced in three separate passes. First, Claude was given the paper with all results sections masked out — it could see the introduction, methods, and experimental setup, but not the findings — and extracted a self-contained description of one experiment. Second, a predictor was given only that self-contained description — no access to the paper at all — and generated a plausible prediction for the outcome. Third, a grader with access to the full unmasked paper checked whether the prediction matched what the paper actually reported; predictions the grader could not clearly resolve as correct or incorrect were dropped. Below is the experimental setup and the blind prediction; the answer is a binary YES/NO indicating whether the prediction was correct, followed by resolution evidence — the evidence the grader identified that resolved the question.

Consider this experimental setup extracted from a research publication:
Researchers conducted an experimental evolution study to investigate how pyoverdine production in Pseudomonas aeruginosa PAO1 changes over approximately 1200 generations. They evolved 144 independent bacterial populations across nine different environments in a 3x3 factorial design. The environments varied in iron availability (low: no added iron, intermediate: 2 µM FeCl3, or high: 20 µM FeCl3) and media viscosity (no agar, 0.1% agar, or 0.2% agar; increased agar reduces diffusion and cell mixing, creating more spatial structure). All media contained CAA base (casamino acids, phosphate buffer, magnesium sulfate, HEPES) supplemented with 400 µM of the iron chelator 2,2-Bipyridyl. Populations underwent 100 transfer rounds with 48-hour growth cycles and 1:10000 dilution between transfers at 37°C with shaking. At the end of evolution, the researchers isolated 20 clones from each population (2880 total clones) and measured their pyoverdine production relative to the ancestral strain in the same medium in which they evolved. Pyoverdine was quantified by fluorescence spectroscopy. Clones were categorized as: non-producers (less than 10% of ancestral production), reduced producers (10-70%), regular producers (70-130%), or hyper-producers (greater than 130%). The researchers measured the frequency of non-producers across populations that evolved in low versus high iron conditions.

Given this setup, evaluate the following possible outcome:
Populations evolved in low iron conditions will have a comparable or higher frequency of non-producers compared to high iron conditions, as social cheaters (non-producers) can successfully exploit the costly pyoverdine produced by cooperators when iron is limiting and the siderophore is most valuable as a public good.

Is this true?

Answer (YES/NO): YES